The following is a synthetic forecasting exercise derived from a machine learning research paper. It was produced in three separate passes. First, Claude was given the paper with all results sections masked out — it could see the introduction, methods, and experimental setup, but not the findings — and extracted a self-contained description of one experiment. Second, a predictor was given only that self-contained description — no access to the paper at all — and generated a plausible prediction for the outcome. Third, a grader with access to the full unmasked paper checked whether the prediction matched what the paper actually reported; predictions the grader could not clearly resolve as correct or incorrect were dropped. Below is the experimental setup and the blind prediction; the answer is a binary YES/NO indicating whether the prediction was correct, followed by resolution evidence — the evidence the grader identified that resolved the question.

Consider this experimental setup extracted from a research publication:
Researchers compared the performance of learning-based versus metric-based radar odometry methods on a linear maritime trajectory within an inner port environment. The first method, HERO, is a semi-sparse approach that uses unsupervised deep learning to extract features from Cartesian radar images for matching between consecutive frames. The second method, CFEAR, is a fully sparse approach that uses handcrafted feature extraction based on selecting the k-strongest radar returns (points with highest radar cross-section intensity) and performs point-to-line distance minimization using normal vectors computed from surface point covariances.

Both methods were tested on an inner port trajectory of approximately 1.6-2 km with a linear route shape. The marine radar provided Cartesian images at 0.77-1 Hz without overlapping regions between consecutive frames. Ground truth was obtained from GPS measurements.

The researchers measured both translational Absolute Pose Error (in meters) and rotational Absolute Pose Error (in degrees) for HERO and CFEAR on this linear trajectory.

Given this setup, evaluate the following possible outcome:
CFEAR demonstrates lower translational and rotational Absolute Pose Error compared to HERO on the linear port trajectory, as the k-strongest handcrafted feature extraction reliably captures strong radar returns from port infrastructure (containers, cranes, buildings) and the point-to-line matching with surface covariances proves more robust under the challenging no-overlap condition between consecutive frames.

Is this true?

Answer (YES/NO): YES